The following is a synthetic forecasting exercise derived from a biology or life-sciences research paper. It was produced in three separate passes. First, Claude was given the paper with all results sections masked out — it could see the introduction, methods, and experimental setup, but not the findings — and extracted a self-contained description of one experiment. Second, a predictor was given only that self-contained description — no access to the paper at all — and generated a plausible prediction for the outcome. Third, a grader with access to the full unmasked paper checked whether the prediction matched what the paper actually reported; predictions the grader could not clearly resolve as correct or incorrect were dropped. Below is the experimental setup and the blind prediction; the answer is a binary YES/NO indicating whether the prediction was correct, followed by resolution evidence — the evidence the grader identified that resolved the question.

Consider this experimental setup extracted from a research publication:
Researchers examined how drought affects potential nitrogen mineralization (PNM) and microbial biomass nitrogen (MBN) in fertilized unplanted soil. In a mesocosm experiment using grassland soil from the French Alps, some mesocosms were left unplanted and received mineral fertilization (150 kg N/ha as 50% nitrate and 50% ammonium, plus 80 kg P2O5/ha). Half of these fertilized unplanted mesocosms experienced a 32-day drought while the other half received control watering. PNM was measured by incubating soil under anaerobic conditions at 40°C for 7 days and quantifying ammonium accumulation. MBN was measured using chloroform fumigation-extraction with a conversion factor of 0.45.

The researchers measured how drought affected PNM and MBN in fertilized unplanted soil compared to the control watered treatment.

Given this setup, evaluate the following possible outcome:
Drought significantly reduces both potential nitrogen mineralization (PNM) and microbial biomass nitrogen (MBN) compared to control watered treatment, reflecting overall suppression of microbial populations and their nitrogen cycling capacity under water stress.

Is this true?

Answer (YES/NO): NO